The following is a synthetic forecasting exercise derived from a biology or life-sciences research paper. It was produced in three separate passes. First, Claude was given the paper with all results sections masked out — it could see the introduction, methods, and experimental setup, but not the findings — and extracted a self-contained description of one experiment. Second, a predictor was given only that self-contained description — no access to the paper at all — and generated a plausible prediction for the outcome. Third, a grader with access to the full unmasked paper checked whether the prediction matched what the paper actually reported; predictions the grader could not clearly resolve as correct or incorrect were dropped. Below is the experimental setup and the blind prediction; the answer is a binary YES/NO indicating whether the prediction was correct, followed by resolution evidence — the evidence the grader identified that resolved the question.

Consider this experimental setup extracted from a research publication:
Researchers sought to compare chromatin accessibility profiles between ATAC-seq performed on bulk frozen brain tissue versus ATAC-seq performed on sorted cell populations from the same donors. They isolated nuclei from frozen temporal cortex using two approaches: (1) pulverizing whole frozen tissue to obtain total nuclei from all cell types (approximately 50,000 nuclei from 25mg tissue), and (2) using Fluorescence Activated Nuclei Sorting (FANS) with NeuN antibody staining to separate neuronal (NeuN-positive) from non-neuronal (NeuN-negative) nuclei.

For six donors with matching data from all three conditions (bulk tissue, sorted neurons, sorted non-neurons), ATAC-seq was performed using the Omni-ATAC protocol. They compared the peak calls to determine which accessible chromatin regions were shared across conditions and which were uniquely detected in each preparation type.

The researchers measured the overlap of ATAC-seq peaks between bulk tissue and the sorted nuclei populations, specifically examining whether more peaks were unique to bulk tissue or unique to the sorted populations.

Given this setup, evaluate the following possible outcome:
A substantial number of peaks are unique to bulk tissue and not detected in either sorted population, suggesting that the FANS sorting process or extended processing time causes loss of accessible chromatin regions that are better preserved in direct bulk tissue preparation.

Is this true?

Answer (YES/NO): NO